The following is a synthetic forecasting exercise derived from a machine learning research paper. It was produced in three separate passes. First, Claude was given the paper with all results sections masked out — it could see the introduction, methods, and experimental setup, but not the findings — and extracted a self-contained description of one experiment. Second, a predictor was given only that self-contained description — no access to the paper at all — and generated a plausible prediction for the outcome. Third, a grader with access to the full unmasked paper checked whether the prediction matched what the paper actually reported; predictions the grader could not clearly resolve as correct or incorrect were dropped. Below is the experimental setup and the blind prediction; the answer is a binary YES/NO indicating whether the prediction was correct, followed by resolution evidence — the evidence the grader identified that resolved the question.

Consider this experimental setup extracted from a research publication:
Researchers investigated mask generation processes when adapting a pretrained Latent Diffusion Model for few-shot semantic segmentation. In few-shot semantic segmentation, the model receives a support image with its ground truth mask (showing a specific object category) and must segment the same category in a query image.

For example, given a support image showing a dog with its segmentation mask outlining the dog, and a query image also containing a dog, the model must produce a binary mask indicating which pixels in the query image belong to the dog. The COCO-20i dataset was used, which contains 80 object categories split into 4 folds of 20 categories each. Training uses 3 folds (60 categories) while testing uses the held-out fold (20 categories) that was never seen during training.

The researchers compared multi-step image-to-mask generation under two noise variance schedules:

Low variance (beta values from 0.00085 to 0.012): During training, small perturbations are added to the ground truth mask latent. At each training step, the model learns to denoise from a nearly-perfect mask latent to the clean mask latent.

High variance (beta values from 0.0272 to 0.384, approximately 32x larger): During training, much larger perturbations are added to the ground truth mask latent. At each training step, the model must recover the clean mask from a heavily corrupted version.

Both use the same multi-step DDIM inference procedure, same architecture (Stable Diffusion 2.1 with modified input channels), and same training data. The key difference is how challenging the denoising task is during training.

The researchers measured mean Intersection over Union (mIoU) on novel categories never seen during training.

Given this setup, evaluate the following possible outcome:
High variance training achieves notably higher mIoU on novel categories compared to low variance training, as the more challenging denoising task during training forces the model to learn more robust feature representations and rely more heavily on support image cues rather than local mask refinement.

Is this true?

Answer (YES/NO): YES